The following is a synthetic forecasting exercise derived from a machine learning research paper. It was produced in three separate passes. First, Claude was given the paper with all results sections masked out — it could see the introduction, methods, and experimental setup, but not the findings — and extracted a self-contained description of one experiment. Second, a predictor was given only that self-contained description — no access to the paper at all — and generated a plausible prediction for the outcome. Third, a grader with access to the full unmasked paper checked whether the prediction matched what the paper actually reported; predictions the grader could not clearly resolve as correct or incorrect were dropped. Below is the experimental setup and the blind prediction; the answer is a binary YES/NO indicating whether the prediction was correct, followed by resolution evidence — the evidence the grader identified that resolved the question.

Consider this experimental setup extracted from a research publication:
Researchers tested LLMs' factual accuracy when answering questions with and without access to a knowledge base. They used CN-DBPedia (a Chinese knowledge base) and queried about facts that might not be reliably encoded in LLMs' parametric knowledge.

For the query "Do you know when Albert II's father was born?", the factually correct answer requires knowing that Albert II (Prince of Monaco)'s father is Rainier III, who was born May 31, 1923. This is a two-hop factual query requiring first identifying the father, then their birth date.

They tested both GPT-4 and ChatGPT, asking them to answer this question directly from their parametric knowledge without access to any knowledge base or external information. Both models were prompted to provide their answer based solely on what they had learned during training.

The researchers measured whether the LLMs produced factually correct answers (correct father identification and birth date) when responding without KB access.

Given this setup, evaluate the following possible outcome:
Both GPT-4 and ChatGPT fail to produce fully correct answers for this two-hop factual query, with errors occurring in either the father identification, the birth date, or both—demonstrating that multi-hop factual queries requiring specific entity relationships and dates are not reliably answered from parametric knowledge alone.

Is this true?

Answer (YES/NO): YES